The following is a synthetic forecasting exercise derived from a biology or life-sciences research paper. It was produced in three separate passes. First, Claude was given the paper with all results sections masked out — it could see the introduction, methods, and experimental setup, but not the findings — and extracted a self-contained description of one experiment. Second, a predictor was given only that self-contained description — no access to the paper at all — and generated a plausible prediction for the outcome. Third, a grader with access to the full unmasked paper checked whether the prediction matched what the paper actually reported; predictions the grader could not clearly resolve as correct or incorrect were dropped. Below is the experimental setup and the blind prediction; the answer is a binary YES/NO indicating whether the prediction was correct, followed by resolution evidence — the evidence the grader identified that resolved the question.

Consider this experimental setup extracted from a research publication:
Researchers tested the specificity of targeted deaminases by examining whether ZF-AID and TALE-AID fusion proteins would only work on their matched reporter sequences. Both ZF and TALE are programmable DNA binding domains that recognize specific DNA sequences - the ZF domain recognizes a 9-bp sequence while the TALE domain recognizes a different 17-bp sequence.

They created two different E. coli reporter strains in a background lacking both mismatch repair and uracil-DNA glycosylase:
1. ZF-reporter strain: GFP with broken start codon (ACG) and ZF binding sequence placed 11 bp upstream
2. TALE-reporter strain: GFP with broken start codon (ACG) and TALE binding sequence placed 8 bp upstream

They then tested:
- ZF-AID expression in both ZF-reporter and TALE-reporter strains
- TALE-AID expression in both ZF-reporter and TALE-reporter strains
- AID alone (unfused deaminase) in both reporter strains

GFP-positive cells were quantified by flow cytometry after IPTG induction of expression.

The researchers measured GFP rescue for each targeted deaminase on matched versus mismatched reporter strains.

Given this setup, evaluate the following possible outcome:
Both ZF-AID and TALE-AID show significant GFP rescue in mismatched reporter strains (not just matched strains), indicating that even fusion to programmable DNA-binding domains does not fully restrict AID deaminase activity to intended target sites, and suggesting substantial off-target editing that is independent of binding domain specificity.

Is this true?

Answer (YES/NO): NO